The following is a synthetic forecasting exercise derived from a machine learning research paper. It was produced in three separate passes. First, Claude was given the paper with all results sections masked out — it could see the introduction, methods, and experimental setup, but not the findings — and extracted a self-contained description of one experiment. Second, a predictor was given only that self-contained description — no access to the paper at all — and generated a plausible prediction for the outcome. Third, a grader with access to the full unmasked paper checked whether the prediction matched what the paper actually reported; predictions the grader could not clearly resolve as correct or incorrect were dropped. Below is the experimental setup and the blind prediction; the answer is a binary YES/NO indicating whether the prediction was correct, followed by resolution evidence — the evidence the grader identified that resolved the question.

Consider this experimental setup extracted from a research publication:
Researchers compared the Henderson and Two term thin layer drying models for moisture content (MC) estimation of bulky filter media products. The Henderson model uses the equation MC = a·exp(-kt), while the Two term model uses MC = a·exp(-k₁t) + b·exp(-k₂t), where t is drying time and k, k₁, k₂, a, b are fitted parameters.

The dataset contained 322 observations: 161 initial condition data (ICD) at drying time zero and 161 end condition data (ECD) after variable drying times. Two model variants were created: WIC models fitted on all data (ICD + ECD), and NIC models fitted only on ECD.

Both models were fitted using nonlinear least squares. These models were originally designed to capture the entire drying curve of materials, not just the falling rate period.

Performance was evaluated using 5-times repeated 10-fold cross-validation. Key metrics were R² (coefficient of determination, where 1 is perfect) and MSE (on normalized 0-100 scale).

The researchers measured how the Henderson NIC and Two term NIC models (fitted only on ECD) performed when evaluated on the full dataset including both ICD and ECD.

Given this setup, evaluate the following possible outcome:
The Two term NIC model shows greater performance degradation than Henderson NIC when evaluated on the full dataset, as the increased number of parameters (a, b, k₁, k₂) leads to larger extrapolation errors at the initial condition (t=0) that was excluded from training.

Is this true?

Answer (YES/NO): NO